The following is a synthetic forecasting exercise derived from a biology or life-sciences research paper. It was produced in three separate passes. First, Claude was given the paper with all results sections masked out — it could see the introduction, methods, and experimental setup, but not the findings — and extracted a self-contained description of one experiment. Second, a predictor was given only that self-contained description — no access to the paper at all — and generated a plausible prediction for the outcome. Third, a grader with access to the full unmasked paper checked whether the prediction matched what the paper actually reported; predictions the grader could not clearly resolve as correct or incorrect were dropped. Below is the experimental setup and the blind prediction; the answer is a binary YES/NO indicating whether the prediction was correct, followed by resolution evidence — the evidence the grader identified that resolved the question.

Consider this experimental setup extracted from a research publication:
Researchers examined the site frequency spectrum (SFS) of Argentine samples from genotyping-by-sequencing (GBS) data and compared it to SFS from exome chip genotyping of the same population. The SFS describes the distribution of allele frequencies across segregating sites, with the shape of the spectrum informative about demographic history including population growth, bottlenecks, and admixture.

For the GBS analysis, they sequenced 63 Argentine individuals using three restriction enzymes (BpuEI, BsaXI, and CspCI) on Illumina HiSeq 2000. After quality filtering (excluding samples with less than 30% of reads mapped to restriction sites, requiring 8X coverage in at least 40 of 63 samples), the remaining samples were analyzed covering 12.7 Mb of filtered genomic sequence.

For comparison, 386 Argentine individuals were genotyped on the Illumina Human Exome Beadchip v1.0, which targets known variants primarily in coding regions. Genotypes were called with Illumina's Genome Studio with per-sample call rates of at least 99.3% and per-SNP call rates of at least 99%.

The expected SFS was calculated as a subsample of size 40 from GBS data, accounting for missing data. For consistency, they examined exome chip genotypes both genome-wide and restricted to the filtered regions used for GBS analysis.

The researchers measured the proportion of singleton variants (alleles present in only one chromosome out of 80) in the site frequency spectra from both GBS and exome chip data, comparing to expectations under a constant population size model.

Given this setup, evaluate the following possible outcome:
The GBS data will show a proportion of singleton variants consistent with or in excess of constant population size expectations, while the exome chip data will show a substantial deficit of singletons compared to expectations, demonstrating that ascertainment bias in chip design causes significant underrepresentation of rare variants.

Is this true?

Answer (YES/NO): YES